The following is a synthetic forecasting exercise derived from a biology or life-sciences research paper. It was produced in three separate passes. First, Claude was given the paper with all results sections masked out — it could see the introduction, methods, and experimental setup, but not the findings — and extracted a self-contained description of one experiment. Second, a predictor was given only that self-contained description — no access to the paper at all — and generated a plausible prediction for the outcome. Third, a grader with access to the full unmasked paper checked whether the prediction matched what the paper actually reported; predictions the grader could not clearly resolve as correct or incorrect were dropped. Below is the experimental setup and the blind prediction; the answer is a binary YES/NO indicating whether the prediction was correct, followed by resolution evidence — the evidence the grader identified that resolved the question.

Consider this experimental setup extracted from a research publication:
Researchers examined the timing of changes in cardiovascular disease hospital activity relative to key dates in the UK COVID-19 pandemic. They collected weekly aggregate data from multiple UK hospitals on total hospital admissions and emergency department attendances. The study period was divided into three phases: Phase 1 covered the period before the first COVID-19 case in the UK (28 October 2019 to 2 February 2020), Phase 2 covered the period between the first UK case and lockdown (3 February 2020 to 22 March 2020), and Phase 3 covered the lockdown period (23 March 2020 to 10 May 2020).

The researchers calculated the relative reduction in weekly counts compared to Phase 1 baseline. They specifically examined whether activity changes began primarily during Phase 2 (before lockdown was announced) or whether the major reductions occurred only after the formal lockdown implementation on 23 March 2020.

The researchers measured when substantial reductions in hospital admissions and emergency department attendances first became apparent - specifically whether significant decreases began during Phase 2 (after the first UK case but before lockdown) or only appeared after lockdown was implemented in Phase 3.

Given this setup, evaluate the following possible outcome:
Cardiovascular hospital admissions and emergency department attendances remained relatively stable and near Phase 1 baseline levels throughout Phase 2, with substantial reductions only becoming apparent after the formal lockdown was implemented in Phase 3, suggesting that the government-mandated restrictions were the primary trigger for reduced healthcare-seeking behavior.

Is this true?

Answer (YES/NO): NO